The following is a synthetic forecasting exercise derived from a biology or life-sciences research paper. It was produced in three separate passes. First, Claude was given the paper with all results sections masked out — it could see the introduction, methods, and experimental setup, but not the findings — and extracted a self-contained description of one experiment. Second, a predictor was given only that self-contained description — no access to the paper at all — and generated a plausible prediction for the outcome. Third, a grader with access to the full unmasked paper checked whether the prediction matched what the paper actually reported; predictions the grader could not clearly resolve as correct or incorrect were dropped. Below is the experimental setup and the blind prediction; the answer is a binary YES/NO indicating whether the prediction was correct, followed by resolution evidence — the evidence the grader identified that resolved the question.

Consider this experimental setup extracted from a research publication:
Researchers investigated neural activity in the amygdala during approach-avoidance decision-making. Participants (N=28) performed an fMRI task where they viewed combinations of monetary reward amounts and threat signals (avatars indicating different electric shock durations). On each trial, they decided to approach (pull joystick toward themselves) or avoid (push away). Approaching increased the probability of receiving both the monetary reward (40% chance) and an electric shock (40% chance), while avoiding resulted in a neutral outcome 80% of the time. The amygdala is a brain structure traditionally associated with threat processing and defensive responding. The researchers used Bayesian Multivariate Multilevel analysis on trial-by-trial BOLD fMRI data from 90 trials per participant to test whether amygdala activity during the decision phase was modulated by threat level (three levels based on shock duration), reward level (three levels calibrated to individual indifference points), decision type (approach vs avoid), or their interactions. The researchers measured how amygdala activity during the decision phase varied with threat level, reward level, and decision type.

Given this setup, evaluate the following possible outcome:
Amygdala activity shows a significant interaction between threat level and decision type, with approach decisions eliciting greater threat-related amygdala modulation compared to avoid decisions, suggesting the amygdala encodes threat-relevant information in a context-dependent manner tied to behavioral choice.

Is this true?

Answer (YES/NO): NO